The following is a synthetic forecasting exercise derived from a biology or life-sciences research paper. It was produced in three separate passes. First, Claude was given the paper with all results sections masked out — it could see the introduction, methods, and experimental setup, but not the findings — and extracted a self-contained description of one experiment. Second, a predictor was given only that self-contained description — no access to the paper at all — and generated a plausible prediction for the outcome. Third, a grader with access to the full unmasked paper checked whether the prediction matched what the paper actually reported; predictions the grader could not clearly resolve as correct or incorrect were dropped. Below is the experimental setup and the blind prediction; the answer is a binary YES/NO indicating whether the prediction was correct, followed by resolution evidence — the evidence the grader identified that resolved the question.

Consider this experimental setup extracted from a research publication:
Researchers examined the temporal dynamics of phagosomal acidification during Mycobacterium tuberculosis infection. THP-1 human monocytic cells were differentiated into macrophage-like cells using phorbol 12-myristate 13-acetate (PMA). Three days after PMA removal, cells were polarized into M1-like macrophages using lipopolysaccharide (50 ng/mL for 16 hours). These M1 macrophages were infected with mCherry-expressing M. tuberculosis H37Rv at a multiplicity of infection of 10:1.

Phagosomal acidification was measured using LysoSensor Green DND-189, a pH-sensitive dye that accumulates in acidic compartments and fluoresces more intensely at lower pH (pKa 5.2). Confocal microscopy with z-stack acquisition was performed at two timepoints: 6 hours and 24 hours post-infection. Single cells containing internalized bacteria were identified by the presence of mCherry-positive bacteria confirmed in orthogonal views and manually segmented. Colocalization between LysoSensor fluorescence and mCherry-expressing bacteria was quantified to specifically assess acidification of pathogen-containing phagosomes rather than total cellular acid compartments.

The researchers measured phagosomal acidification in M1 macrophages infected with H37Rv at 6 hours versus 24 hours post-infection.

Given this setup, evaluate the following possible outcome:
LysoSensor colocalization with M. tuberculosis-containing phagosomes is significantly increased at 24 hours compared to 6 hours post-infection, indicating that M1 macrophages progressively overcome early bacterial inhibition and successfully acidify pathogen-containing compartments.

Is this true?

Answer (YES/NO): YES